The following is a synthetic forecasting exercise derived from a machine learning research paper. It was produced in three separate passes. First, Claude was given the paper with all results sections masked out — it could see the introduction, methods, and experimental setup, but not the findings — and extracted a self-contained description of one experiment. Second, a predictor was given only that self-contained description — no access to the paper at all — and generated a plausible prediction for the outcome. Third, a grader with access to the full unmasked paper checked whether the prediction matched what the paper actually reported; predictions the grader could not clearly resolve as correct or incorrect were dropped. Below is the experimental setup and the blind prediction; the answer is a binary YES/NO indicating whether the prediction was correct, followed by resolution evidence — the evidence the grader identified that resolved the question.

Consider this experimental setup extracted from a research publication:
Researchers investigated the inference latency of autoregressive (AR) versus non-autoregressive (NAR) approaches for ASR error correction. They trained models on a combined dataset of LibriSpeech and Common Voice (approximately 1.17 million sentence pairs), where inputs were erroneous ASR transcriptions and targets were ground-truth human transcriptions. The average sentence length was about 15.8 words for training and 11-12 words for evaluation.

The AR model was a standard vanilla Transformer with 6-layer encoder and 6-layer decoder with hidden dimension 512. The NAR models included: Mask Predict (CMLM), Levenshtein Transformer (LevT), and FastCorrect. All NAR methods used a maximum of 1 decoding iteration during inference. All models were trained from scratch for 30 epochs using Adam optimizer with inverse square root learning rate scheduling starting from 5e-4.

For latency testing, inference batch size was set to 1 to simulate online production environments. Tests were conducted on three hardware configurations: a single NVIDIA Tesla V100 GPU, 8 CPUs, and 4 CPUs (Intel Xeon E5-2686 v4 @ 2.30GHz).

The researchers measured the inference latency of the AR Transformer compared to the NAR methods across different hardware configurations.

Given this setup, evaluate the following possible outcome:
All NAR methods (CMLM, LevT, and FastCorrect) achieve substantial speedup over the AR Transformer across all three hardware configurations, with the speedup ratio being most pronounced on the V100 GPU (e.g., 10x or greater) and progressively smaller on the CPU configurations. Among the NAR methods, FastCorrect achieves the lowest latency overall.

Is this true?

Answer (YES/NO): NO